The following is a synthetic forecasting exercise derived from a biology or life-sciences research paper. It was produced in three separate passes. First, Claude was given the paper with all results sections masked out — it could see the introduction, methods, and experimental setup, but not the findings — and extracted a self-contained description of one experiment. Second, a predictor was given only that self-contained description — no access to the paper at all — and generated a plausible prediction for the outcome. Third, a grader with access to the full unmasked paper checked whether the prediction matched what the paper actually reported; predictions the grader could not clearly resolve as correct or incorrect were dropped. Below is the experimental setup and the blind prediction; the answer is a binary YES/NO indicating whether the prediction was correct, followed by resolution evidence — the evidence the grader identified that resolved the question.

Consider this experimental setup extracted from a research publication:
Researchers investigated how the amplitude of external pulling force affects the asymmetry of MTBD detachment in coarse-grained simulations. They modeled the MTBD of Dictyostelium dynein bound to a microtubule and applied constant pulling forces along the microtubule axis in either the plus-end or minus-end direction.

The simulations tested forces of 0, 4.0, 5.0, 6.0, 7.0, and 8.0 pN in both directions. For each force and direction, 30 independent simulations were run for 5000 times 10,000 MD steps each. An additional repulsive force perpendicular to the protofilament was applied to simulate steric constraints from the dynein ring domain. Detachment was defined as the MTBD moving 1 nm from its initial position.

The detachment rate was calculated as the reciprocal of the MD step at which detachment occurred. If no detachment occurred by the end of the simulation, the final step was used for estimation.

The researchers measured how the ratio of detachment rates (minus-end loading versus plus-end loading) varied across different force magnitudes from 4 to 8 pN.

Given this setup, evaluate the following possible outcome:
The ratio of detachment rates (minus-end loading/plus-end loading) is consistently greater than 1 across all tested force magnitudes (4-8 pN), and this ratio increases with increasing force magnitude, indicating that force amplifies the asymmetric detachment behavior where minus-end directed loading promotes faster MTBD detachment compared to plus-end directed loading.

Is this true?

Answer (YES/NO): YES